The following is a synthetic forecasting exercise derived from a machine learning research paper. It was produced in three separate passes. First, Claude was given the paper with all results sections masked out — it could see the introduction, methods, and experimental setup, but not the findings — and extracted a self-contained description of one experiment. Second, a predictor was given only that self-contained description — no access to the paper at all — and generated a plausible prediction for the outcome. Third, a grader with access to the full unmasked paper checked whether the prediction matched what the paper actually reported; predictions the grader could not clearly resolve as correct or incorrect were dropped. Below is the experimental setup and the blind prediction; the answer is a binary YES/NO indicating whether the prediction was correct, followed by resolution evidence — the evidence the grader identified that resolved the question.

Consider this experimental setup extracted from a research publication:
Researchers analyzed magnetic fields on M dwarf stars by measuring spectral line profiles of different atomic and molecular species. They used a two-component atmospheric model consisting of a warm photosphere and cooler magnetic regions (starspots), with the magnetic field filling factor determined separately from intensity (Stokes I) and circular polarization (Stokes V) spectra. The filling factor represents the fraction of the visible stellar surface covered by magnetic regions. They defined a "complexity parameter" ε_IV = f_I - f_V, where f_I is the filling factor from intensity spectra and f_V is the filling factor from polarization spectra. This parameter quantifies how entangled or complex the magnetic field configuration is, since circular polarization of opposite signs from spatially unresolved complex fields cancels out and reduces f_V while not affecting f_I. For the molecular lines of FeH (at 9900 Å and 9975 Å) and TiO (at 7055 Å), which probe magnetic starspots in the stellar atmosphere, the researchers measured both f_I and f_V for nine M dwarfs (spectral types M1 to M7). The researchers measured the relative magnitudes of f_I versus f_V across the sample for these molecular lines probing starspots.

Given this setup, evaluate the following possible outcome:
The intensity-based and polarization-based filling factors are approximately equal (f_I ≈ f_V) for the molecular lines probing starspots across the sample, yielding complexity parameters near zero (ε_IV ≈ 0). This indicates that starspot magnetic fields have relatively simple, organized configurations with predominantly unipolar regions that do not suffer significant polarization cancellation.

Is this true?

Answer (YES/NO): NO